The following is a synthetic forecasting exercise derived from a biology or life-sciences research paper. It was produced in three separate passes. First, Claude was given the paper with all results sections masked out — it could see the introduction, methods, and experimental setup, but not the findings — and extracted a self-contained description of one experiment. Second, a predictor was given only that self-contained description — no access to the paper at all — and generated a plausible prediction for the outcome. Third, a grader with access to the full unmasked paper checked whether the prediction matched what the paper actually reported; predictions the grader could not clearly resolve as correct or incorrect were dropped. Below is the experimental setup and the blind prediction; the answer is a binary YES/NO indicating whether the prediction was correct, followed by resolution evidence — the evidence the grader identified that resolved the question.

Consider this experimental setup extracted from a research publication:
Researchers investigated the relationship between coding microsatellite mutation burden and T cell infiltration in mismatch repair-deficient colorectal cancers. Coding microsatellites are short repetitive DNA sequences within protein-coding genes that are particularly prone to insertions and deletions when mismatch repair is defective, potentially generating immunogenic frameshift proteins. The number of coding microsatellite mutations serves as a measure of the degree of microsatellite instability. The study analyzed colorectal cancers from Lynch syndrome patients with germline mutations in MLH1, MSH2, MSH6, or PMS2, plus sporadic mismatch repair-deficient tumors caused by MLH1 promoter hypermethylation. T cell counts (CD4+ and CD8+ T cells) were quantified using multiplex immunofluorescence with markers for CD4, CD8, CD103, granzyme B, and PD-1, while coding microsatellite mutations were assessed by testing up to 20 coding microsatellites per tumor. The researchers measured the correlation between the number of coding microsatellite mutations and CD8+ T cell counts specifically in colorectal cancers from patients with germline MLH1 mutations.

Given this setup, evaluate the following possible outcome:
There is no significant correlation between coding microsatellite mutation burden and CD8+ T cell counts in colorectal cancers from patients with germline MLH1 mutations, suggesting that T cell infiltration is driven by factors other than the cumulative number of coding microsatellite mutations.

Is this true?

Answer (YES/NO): NO